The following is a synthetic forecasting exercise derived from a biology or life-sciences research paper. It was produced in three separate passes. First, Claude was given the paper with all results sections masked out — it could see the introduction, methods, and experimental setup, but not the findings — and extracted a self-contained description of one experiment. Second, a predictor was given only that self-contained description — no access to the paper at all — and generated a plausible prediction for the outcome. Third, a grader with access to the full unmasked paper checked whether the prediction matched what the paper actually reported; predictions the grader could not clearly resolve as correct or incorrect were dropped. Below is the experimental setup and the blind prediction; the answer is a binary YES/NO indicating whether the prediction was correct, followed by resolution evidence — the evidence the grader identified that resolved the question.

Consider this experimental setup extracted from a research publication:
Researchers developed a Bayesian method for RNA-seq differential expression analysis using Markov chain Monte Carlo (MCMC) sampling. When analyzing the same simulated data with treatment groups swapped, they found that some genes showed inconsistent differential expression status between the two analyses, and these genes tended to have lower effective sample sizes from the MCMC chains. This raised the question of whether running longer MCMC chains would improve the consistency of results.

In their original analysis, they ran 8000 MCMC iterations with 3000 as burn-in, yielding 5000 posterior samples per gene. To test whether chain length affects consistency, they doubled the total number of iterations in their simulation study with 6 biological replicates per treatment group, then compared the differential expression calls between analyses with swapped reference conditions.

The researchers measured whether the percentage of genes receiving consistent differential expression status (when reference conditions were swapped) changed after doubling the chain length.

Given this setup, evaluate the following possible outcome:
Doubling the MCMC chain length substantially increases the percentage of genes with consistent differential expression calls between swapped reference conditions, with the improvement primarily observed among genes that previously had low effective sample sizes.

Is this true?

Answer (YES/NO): NO